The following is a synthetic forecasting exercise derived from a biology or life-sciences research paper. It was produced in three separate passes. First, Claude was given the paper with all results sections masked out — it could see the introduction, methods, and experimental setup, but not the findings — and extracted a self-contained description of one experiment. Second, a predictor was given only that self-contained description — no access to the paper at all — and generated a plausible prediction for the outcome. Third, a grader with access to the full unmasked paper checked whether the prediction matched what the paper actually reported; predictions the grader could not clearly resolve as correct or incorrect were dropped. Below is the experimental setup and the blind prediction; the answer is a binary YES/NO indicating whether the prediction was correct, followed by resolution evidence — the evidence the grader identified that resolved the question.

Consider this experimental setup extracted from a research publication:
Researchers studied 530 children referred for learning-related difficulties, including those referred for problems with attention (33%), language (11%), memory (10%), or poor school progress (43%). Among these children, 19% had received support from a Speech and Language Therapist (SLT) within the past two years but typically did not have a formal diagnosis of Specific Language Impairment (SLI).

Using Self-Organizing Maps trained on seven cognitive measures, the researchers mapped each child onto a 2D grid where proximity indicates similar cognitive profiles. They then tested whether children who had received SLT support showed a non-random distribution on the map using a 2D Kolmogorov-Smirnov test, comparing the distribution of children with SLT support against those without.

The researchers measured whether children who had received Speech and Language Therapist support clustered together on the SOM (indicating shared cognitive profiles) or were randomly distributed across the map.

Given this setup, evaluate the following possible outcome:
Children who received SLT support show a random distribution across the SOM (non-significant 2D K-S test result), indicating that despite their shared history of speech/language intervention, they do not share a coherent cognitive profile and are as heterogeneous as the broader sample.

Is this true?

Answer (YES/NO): NO